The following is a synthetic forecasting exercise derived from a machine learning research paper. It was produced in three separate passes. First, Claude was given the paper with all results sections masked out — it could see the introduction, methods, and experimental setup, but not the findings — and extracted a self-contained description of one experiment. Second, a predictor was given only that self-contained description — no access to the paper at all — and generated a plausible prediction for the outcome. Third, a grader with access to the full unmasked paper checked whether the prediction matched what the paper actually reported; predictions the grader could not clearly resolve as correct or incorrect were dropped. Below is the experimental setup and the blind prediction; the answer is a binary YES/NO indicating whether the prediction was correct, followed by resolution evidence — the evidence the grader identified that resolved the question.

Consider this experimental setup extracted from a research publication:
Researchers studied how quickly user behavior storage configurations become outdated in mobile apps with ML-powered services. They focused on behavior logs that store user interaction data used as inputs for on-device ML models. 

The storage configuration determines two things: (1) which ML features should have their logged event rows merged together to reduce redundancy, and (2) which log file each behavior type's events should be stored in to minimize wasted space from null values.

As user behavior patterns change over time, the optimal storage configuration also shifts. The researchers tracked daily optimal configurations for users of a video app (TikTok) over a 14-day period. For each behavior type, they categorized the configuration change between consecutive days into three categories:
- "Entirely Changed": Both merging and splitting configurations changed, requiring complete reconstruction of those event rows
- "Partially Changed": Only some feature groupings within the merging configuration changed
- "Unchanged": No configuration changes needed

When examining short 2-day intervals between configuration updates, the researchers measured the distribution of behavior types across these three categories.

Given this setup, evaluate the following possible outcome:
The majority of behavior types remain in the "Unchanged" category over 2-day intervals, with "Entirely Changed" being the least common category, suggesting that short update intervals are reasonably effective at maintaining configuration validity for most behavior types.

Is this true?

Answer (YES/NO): YES